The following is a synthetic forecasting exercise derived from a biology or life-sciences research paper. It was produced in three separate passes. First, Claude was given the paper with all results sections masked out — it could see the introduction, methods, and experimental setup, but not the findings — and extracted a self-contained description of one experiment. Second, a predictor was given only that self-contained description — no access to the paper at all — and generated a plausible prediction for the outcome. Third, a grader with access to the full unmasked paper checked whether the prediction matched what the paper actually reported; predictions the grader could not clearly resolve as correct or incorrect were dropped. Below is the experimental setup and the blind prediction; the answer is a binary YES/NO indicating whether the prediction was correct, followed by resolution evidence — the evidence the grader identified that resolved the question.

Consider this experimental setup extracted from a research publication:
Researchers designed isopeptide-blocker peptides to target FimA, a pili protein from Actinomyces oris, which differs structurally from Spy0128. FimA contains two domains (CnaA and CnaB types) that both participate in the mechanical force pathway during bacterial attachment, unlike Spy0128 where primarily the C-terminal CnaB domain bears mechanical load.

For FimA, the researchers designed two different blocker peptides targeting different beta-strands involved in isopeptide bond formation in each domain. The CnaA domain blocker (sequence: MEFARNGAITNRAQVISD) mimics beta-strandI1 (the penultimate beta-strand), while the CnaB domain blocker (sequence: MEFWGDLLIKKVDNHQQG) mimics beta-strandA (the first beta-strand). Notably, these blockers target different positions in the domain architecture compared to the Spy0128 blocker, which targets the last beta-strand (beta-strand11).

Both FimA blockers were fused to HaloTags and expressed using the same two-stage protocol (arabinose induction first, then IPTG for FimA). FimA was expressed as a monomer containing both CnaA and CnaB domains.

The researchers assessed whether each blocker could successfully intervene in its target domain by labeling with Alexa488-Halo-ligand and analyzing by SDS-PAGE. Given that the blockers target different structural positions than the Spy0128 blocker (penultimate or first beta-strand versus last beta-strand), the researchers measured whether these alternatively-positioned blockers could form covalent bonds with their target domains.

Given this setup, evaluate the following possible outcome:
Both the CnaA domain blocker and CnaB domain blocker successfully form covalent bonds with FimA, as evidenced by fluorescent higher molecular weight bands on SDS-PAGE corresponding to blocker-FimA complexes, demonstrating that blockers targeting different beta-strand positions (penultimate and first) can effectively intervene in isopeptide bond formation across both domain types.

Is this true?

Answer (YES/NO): YES